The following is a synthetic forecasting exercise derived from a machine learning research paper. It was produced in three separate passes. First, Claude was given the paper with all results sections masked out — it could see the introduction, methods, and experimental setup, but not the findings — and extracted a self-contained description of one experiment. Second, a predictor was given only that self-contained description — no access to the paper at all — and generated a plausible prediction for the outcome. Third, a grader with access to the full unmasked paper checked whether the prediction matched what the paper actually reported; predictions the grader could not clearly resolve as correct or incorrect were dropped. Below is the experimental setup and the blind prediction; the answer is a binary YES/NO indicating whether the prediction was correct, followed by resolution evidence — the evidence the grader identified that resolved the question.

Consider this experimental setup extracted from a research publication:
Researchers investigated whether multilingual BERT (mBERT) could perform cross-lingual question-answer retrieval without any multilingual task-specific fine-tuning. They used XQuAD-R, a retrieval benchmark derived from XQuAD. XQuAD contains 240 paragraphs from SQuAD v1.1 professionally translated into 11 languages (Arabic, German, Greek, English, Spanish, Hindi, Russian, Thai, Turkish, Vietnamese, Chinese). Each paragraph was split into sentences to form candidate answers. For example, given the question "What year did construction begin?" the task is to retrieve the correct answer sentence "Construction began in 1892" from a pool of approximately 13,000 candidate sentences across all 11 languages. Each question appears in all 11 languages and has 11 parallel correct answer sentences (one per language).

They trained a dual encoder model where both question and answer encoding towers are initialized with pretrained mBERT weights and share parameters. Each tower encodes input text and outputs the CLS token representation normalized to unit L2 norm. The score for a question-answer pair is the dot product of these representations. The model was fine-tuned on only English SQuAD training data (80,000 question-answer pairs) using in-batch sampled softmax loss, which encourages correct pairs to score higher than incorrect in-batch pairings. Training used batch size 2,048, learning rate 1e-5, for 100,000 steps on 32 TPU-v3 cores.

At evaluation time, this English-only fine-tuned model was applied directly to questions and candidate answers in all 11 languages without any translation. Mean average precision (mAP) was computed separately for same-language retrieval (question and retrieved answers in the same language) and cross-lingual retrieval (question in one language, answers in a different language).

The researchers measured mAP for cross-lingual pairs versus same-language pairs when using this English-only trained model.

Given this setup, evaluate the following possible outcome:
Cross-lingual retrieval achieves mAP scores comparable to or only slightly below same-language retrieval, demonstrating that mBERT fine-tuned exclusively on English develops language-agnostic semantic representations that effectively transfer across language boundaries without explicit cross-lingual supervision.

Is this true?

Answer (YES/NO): NO